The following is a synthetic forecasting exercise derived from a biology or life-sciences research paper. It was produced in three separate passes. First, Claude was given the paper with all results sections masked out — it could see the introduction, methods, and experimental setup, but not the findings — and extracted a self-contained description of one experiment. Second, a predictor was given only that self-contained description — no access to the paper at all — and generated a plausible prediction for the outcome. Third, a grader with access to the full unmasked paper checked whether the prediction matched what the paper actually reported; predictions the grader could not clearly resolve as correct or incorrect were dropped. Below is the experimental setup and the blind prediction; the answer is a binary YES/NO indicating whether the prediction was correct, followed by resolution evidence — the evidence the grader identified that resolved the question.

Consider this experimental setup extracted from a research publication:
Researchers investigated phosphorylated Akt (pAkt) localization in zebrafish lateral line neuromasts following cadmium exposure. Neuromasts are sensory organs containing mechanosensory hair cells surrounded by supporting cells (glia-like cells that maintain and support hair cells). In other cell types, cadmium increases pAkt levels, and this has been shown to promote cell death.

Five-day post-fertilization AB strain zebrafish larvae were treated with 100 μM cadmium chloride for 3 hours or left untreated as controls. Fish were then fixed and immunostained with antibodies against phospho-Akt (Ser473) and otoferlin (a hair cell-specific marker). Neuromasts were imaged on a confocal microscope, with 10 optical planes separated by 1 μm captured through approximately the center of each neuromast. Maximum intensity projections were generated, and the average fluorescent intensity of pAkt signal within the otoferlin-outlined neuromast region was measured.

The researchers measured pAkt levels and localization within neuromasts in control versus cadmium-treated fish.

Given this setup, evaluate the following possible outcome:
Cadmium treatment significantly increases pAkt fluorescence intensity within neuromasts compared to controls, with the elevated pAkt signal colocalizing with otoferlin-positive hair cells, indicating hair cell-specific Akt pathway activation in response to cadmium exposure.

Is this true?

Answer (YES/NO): YES